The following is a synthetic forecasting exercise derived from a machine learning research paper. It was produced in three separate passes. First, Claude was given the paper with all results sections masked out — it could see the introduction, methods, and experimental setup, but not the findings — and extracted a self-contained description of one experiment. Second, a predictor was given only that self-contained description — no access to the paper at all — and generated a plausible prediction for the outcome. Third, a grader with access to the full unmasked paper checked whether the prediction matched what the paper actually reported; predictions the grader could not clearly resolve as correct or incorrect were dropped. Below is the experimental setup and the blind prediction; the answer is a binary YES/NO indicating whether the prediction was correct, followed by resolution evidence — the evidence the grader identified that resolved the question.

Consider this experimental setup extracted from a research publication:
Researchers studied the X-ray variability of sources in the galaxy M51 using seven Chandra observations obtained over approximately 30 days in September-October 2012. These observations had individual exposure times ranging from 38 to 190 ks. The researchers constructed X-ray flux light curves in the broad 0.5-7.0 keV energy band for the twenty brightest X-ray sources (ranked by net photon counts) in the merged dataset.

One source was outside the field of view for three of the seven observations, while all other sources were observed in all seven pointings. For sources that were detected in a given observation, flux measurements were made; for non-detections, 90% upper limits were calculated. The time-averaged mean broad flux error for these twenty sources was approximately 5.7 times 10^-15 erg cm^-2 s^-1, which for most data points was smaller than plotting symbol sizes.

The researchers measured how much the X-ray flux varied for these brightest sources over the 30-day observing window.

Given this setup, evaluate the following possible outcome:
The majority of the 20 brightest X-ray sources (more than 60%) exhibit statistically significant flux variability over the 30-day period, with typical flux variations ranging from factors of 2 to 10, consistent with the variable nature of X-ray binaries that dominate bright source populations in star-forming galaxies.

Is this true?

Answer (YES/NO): NO